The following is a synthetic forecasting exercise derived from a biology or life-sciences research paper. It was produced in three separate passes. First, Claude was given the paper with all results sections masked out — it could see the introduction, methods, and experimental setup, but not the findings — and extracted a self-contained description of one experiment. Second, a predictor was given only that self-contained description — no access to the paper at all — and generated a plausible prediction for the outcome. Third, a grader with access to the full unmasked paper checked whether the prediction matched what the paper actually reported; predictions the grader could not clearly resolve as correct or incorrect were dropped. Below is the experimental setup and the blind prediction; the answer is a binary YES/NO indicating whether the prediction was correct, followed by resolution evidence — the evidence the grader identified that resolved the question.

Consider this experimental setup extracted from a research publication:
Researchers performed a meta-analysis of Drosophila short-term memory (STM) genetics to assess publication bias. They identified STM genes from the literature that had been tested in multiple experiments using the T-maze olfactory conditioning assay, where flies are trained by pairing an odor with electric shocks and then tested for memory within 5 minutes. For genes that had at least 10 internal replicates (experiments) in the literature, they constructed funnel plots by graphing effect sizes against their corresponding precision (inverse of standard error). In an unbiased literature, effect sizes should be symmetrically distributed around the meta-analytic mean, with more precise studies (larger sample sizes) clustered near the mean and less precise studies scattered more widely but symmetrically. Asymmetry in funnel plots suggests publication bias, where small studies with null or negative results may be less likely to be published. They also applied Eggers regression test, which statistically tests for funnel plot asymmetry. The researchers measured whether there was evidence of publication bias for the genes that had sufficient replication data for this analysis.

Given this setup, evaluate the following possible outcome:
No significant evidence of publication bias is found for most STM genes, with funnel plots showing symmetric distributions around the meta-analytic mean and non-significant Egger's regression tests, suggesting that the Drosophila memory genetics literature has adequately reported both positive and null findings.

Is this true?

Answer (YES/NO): YES